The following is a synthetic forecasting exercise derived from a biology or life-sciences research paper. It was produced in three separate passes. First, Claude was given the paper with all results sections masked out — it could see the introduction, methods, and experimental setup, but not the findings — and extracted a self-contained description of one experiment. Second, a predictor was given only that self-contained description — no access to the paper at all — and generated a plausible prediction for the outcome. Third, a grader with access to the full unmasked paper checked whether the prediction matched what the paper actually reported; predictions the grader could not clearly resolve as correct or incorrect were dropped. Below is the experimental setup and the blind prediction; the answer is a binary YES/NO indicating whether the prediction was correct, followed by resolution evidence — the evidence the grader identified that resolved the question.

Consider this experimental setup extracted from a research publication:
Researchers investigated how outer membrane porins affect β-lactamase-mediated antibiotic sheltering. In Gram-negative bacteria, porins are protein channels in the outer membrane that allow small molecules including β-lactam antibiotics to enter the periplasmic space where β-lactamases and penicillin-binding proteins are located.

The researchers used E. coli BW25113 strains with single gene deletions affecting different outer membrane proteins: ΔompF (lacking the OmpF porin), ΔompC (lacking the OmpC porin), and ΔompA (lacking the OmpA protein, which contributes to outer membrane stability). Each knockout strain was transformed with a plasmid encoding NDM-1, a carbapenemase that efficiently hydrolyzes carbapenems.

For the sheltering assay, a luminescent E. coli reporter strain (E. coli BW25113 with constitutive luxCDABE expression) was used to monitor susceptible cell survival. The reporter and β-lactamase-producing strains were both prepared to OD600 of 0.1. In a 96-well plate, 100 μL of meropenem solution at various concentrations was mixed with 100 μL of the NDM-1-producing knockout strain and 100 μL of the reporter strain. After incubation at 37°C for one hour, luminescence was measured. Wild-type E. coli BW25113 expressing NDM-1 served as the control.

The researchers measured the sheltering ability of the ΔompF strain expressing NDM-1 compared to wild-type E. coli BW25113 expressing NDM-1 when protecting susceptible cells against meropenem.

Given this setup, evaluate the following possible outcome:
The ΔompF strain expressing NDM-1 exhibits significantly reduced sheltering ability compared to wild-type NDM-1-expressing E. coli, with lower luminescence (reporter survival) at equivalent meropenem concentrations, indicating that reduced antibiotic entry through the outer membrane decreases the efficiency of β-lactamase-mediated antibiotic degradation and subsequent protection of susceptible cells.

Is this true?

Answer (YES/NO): YES